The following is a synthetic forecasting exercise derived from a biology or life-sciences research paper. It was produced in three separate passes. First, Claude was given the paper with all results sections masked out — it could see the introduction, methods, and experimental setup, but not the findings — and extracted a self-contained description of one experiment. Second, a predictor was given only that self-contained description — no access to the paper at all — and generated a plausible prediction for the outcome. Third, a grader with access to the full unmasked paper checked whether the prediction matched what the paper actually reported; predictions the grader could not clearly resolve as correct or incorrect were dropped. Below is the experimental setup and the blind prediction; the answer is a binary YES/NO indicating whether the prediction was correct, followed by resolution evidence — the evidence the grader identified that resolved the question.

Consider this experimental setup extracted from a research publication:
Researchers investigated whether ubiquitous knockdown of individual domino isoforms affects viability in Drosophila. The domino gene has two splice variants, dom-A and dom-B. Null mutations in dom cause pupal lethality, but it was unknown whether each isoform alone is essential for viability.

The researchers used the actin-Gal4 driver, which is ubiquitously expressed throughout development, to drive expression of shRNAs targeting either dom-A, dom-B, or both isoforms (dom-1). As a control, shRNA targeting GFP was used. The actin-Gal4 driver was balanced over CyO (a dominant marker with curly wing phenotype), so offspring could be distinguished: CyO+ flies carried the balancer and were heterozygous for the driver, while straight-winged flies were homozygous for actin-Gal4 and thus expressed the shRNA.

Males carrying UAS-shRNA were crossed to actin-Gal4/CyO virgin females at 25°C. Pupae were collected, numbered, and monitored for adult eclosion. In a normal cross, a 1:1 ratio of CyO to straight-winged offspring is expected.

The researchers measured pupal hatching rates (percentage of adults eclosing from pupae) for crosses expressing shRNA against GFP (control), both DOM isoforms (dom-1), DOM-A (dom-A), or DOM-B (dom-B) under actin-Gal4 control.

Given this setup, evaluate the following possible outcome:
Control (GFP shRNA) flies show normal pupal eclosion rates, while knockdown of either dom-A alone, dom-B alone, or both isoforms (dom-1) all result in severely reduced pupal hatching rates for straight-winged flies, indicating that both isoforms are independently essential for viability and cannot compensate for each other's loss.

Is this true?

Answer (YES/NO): YES